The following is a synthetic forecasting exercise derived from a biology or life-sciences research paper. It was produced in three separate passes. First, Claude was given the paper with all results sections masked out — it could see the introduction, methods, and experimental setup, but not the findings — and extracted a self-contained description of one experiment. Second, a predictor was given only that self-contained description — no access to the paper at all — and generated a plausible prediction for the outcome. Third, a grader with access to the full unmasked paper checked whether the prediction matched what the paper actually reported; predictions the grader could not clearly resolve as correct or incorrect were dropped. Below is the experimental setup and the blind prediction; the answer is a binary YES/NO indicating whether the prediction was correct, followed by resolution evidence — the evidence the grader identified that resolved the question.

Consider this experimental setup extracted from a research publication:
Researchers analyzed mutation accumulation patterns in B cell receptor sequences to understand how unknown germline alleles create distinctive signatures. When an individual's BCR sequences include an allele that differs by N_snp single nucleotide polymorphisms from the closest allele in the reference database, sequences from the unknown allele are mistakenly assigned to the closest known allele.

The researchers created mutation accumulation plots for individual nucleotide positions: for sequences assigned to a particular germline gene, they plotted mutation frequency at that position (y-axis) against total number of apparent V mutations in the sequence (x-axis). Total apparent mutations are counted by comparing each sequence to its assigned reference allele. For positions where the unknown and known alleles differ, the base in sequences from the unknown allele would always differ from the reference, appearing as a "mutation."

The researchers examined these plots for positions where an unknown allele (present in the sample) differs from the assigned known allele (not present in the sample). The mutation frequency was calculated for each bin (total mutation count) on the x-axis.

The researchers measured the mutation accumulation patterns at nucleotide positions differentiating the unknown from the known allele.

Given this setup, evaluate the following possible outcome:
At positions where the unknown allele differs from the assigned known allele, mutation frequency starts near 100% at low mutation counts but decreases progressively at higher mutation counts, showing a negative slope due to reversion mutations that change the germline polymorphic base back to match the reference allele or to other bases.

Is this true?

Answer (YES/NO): YES